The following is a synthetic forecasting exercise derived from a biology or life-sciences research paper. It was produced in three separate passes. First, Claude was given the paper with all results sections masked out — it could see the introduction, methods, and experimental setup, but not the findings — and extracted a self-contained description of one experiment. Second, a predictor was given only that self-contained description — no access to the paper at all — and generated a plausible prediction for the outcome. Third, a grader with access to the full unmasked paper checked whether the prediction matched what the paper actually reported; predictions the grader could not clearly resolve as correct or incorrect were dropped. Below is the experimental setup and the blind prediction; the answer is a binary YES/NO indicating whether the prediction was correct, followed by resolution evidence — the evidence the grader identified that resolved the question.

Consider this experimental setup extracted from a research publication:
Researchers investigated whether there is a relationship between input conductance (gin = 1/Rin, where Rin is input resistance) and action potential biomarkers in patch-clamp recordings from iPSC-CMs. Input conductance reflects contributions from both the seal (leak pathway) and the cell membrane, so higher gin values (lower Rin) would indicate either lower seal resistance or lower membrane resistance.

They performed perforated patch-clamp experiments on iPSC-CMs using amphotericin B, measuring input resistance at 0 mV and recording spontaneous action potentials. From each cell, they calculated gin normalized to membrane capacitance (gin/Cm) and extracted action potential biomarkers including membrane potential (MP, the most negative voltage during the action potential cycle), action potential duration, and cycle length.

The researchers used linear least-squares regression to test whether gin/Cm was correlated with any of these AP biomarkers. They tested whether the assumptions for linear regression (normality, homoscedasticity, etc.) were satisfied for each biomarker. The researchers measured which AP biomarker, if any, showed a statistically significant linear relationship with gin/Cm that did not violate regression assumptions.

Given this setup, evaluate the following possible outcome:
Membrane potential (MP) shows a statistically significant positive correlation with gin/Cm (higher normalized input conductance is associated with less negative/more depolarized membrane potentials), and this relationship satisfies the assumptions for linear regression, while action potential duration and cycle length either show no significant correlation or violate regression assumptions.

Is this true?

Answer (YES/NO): YES